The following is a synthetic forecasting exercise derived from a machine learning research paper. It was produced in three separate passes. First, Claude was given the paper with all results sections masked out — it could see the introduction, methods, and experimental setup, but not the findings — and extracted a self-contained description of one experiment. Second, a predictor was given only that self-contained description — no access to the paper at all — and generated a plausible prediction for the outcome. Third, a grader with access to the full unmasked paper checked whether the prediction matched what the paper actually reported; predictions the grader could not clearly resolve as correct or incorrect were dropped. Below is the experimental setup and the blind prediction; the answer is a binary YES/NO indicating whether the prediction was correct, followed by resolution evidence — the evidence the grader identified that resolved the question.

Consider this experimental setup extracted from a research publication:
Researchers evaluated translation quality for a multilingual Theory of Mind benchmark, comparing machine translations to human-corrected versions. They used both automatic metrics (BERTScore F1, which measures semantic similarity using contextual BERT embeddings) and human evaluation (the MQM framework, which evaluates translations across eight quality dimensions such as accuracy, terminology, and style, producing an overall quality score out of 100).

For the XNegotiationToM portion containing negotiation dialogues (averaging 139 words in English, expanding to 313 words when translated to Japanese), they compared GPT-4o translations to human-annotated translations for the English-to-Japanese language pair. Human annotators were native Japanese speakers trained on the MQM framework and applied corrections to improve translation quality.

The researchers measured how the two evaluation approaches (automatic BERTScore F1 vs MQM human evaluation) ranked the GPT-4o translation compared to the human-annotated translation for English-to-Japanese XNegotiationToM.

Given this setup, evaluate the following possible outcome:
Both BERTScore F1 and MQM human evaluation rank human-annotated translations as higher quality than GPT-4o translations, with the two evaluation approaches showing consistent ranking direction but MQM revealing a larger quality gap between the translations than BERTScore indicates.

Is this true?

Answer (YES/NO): NO